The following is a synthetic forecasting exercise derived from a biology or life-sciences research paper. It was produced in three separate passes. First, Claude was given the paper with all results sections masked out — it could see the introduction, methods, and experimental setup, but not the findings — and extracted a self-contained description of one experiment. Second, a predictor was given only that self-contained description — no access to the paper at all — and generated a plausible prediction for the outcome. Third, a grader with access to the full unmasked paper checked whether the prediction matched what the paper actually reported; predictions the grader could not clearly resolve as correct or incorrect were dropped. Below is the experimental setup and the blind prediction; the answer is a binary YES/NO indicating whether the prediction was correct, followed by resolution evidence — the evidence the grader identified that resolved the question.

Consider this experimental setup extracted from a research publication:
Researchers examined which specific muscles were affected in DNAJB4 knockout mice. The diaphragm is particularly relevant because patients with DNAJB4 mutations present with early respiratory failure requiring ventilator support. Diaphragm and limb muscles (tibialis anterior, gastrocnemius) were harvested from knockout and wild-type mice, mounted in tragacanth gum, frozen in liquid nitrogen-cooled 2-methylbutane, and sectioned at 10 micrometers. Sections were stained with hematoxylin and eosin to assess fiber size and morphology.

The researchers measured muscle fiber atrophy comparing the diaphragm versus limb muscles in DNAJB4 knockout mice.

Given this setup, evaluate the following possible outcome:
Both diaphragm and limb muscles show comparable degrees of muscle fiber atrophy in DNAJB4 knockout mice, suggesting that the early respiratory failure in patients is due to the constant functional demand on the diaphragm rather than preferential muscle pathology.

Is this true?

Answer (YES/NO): NO